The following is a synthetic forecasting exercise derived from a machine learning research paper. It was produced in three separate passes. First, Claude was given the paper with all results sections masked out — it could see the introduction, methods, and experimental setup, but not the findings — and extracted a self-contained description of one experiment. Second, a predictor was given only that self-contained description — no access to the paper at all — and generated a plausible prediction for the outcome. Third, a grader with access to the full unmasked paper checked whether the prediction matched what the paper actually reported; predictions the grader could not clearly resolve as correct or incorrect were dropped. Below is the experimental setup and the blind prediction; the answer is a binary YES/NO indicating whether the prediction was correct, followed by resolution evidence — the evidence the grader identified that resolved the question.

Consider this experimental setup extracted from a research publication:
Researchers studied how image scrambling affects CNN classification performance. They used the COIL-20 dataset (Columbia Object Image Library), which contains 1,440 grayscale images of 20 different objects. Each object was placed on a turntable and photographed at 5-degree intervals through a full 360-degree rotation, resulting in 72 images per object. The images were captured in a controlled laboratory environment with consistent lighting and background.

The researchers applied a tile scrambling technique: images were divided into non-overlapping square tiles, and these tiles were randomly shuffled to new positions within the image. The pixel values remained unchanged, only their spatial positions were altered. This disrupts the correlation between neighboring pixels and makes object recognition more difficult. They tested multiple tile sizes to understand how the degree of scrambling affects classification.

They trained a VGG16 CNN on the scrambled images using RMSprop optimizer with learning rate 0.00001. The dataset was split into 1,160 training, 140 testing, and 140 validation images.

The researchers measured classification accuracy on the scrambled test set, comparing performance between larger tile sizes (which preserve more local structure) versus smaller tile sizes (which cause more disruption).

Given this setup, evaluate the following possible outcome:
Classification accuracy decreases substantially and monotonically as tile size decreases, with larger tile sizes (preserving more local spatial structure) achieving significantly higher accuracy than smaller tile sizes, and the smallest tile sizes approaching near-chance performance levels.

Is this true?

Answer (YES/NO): NO